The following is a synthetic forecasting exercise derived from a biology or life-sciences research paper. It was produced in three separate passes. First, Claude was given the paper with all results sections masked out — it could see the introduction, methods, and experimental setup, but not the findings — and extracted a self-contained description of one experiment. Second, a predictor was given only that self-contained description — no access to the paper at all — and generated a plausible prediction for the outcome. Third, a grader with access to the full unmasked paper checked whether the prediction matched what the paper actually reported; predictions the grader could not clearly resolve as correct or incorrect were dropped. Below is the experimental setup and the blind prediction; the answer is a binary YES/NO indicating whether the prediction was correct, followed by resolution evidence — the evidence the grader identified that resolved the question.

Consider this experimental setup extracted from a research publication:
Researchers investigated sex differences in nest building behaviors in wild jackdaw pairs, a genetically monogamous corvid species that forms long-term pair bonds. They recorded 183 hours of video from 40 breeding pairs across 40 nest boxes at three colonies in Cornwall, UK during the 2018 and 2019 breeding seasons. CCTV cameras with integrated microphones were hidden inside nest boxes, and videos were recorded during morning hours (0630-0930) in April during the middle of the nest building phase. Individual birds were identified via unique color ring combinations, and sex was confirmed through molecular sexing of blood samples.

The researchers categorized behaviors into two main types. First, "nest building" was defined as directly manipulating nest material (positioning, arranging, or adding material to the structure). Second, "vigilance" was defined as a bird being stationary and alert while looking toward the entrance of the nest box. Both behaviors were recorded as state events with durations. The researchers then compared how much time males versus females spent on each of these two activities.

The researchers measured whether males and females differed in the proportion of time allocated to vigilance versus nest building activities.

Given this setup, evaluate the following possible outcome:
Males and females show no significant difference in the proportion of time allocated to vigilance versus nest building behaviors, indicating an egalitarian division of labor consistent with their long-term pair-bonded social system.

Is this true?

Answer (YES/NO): NO